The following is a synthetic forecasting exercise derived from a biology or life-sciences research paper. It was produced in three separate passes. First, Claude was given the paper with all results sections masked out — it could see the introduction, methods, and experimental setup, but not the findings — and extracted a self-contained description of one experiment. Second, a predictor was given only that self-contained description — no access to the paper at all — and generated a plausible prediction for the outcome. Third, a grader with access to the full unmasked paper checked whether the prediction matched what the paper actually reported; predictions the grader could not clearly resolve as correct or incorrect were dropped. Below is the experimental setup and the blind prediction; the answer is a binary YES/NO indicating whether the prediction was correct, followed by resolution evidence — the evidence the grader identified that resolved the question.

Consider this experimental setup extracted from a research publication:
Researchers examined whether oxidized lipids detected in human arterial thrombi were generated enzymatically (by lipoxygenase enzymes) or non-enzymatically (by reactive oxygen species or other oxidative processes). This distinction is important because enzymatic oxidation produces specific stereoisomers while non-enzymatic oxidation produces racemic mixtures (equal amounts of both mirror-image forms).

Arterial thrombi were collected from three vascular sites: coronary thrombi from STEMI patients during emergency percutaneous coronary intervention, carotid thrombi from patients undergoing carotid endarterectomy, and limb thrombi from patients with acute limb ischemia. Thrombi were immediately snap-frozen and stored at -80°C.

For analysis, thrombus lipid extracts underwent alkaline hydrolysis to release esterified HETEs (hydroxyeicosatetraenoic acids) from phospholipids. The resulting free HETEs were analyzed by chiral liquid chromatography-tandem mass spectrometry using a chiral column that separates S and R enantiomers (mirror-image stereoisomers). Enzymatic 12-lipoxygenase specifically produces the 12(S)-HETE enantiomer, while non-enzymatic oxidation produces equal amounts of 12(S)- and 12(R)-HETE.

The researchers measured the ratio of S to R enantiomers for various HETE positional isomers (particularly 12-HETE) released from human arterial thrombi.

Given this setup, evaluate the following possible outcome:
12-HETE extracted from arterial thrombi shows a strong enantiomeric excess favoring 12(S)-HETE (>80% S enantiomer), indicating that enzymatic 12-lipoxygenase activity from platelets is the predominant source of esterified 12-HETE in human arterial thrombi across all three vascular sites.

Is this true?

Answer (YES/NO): NO